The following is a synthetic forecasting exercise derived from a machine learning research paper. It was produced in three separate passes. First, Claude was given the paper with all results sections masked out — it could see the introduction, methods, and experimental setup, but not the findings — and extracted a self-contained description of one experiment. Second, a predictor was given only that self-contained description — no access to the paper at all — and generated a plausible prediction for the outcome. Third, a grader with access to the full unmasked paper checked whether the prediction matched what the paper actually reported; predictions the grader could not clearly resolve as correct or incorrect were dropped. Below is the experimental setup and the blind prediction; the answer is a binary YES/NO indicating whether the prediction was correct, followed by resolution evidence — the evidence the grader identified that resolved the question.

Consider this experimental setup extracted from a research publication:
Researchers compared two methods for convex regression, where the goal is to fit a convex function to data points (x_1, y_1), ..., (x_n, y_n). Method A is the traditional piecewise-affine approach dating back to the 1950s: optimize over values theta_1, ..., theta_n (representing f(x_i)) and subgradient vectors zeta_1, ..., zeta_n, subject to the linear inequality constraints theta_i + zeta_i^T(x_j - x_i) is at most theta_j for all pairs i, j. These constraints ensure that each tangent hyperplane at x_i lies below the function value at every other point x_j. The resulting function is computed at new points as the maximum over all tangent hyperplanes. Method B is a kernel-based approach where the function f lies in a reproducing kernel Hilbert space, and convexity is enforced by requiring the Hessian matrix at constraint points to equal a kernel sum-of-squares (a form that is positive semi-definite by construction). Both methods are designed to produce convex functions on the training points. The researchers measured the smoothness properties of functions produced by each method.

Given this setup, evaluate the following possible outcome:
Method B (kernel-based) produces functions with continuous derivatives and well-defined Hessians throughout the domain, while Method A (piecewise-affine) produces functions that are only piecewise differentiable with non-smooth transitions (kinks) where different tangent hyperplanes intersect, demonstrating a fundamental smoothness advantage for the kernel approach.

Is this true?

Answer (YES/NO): YES